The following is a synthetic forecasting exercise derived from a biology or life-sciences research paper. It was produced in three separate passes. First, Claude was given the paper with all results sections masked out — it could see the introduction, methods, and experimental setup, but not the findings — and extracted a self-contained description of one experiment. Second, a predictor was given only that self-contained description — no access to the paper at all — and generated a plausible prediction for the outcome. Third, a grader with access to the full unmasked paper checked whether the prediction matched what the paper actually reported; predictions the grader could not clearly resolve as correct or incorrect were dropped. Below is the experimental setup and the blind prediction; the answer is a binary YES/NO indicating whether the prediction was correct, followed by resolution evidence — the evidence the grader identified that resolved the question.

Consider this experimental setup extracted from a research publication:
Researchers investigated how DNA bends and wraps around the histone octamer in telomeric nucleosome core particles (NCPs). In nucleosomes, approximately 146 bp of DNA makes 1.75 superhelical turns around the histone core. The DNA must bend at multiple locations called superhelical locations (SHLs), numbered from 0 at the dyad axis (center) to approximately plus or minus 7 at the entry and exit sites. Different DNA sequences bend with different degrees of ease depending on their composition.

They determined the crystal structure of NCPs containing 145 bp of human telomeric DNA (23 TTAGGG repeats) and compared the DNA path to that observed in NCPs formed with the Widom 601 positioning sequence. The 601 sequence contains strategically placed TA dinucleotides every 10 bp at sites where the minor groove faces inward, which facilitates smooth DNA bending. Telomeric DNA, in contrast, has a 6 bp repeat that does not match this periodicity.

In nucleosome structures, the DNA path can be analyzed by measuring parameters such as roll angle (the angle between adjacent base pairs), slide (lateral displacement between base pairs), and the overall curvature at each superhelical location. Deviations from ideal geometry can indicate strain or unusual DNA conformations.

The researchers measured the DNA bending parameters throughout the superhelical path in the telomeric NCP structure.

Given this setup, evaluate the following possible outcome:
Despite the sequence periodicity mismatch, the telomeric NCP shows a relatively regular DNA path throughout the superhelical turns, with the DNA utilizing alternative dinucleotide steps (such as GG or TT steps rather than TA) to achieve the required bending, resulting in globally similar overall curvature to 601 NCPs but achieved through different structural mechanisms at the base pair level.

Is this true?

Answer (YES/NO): NO